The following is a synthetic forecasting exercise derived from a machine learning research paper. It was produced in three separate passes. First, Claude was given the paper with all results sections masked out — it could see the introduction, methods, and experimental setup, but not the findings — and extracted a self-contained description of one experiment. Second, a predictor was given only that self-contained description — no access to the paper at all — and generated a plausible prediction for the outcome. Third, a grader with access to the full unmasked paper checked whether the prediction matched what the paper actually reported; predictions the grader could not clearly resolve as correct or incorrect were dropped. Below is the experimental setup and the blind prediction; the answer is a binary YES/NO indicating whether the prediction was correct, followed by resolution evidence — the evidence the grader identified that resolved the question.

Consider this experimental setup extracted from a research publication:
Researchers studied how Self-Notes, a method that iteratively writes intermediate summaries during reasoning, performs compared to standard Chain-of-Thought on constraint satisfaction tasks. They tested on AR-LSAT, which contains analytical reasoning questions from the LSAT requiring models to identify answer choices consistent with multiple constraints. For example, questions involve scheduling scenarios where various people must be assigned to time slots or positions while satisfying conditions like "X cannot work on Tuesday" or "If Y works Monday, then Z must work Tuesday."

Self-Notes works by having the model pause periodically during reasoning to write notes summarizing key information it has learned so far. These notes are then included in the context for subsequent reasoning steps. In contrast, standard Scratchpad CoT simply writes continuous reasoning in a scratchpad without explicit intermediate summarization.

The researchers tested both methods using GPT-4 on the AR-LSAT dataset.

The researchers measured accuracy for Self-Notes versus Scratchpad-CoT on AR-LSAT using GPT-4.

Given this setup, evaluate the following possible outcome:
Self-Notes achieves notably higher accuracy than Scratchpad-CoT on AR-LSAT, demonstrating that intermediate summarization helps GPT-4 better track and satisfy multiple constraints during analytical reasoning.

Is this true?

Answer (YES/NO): YES